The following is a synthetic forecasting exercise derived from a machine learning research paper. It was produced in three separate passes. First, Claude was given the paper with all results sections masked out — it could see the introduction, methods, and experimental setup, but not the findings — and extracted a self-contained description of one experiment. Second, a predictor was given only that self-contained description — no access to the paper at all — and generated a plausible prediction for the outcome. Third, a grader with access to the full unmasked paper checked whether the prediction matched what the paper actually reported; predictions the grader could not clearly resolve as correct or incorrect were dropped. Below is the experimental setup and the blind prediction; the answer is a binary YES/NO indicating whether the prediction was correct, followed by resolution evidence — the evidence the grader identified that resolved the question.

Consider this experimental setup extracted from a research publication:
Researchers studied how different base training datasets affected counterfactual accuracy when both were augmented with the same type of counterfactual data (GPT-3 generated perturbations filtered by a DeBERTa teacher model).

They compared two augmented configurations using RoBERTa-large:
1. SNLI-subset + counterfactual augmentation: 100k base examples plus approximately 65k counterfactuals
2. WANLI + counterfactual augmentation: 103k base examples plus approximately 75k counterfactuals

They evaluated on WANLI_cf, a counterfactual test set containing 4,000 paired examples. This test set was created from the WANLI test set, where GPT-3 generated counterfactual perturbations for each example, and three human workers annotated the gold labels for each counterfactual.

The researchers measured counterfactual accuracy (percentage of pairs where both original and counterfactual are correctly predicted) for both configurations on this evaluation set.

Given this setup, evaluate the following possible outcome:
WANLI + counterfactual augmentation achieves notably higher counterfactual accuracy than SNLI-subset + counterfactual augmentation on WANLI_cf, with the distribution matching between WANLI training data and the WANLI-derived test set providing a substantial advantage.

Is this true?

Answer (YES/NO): NO